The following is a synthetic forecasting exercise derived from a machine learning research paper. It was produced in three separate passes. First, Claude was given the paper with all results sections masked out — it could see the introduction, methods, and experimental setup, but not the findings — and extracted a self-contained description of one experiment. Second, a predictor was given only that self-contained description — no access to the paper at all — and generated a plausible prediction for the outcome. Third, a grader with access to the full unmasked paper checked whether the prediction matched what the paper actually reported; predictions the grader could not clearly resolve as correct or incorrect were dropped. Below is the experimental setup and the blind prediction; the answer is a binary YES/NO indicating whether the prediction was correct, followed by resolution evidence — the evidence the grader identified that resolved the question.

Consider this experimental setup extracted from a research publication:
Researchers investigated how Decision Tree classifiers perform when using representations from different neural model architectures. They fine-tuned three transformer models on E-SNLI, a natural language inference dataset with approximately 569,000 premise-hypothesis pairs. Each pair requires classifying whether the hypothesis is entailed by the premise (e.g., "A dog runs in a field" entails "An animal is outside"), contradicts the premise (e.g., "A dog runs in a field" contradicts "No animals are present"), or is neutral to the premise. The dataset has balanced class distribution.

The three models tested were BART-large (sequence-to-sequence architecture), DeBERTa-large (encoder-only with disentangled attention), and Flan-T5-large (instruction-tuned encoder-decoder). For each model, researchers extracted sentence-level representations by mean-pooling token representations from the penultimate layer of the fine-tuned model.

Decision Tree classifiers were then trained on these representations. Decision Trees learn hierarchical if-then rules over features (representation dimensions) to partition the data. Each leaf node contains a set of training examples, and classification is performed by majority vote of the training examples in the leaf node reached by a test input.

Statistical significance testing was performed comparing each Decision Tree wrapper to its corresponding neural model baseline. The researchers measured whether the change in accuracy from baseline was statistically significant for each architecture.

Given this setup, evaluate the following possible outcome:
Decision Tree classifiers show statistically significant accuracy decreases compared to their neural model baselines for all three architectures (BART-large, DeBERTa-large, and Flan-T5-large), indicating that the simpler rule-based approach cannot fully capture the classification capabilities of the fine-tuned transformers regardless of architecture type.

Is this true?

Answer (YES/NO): NO